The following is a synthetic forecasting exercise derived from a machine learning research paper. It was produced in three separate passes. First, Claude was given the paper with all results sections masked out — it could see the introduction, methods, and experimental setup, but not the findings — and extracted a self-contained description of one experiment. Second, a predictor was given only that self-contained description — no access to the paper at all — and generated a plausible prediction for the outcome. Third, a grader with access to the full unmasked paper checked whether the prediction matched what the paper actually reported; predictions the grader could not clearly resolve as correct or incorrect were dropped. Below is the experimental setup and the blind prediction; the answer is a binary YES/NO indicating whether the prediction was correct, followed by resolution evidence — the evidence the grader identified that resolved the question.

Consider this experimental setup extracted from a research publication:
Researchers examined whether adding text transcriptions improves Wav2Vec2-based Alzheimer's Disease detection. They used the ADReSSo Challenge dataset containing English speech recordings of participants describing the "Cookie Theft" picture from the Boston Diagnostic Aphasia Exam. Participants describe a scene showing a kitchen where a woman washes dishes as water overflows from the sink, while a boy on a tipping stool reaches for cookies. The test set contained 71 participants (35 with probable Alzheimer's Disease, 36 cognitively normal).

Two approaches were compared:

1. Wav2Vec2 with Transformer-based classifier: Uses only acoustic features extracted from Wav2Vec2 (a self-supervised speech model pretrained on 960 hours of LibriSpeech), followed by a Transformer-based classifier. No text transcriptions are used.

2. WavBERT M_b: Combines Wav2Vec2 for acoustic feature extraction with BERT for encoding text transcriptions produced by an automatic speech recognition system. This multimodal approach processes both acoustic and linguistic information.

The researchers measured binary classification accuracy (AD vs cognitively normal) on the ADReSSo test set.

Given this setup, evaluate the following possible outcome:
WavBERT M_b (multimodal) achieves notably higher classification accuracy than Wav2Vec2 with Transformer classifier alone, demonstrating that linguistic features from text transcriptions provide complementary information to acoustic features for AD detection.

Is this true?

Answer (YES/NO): NO